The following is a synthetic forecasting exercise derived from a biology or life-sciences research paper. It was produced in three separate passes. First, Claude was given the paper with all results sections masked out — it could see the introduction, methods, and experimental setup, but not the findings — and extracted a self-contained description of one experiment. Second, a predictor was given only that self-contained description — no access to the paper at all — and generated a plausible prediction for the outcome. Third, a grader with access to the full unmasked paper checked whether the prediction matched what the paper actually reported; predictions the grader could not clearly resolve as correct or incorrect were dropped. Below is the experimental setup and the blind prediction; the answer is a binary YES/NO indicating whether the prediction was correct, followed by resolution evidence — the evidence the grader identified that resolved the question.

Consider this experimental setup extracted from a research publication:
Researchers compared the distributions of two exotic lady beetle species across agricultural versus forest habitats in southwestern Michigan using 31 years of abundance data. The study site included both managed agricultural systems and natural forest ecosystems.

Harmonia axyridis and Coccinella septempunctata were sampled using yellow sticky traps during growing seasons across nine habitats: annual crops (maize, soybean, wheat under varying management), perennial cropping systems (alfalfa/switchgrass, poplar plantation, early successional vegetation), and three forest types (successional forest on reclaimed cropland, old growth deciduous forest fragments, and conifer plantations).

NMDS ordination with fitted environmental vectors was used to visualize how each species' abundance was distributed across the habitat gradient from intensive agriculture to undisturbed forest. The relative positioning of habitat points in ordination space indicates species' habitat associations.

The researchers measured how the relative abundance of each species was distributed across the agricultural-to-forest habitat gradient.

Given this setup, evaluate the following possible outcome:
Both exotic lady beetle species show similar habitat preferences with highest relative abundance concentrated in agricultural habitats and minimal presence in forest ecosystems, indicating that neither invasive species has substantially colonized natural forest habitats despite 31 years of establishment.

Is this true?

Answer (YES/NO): NO